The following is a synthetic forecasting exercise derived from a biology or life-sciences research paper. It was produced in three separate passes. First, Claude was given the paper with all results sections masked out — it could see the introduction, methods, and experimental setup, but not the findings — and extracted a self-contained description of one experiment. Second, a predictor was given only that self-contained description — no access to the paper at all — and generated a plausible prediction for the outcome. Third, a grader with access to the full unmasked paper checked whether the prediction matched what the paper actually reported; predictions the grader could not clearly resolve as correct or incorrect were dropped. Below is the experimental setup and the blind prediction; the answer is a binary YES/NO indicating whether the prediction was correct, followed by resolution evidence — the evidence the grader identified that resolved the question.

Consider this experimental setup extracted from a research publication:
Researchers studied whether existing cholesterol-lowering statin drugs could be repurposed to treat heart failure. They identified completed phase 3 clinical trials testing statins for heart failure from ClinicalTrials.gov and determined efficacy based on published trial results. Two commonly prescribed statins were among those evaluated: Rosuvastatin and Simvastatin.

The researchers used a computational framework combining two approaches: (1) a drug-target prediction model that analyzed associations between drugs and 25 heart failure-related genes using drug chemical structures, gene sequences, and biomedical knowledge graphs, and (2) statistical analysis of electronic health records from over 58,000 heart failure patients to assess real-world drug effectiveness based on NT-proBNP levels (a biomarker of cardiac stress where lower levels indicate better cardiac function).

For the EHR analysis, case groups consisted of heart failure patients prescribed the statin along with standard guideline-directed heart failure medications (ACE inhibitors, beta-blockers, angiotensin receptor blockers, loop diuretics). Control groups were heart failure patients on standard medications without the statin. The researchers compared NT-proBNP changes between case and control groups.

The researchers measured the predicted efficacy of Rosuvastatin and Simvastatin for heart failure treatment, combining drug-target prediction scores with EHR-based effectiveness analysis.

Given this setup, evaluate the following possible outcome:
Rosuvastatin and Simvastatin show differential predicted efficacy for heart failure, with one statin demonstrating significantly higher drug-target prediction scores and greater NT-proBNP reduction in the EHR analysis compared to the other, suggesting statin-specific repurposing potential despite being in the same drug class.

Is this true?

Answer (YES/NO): NO